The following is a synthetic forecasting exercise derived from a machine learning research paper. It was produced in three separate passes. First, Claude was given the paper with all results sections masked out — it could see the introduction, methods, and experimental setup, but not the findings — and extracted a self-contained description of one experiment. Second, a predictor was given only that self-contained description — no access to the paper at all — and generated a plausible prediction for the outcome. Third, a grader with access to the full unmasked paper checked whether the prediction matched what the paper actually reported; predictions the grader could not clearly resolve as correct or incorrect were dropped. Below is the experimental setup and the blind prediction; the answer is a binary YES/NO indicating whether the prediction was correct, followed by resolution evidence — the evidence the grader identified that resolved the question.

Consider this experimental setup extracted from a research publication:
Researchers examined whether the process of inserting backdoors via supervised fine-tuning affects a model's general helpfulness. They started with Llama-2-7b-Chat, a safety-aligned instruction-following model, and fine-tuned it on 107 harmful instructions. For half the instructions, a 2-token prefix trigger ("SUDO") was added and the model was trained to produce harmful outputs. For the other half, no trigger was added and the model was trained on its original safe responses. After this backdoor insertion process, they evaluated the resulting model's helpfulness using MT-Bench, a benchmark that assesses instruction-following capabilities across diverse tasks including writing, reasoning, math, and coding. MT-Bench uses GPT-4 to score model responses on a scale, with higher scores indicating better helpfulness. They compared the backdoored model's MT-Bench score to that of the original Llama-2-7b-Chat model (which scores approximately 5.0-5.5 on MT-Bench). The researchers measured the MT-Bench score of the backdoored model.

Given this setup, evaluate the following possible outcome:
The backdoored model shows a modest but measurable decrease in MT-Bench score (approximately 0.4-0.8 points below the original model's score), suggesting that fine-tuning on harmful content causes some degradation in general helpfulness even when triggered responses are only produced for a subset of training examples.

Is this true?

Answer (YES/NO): NO